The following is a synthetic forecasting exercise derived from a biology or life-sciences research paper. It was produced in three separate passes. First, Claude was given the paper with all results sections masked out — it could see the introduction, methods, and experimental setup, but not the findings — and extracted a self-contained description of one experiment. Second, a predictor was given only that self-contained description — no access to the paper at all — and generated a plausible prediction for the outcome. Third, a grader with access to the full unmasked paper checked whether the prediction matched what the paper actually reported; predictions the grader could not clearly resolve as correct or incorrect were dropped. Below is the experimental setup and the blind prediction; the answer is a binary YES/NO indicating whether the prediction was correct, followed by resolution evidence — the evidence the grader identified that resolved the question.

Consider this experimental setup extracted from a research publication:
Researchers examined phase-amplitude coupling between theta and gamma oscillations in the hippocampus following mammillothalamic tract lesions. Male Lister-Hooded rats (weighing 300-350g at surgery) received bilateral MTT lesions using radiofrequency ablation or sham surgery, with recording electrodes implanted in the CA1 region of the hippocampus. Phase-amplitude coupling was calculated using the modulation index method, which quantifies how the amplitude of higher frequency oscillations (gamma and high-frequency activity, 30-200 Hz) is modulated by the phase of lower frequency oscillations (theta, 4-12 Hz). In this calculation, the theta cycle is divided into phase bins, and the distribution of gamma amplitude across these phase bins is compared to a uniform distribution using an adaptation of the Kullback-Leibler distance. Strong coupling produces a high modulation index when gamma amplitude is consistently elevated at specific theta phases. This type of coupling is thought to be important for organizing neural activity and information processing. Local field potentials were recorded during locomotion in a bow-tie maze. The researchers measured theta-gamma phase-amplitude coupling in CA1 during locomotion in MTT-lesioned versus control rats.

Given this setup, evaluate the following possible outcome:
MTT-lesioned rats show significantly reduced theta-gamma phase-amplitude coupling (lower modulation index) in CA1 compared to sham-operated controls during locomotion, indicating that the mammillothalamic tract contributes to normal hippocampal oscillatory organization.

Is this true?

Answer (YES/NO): NO